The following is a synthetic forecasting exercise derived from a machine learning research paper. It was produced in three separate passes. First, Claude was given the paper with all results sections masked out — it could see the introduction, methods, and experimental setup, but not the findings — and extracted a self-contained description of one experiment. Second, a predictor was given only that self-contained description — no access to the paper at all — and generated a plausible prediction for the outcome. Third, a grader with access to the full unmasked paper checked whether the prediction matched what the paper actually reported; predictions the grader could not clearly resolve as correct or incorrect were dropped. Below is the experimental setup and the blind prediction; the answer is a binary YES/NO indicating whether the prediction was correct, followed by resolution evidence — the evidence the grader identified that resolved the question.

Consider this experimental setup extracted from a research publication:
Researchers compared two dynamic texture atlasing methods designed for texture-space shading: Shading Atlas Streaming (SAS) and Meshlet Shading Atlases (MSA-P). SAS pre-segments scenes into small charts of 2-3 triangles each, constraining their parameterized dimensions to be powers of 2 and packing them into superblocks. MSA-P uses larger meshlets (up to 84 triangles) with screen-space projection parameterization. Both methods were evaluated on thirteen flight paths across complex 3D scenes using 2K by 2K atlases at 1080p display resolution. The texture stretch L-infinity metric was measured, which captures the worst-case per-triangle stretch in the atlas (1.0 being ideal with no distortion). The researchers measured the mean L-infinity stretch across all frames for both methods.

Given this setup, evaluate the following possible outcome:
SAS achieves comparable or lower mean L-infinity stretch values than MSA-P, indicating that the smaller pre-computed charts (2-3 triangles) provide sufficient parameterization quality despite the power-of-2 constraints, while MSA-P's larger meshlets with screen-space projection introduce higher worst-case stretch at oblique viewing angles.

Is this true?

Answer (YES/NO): NO